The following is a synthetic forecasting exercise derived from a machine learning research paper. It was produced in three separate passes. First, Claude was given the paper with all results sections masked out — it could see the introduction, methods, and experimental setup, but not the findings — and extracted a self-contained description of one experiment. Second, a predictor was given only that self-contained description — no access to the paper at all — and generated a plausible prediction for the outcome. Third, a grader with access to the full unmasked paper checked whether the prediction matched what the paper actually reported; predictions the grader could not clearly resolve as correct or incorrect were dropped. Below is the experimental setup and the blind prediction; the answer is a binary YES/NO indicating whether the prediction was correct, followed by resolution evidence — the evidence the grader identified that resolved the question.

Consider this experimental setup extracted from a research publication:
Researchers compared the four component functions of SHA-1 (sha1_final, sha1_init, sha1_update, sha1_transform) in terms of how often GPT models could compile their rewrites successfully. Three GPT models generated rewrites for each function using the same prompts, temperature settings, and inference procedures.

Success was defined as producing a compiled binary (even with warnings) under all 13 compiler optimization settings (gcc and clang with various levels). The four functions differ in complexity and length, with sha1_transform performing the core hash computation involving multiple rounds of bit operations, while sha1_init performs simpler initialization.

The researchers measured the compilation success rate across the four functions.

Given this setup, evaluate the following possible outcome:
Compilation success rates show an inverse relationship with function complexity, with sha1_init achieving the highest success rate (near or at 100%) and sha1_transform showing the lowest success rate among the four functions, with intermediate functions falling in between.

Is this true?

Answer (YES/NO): NO